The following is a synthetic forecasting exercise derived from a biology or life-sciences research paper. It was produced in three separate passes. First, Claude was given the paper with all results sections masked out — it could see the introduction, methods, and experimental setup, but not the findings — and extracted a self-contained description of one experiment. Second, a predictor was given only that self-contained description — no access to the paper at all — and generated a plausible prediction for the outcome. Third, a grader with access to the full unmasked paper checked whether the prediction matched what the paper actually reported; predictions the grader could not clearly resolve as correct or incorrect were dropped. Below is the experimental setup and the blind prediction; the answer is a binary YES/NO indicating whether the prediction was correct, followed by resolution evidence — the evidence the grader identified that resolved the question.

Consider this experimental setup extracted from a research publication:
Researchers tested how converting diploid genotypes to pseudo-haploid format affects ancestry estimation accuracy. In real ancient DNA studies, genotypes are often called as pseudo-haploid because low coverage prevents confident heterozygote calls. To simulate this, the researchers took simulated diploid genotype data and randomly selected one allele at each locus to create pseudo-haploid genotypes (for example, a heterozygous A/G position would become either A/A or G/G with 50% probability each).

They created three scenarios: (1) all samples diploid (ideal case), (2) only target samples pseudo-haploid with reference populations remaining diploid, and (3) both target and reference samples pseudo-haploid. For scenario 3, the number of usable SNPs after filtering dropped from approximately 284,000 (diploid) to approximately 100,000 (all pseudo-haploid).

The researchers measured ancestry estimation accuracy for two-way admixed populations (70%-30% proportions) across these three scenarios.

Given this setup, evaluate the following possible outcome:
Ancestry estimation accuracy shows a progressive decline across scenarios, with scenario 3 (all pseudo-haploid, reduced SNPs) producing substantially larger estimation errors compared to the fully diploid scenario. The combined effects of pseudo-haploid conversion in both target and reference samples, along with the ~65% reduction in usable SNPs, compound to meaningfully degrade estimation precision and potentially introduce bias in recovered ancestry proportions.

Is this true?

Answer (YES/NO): NO